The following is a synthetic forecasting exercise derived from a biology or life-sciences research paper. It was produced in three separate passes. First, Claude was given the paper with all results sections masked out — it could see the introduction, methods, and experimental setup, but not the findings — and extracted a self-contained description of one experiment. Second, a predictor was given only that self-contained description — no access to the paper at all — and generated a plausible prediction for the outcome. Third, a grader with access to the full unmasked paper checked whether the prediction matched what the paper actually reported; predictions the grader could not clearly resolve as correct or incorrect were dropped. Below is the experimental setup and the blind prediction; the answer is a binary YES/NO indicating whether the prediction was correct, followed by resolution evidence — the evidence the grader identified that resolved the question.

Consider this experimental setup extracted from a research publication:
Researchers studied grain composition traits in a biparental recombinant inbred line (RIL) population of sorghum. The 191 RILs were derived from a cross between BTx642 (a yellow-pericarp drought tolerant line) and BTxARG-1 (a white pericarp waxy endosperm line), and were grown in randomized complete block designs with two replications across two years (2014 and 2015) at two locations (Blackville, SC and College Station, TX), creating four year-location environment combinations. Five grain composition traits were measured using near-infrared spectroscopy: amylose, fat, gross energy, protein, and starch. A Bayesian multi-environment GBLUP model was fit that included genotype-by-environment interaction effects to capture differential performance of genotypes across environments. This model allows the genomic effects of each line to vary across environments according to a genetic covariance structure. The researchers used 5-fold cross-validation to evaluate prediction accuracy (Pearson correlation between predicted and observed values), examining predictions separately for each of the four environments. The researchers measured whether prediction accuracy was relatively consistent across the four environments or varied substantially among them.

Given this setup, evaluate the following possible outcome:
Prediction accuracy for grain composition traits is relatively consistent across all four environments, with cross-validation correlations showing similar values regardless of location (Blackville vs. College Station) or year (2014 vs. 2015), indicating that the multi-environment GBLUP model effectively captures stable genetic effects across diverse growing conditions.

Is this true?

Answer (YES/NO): NO